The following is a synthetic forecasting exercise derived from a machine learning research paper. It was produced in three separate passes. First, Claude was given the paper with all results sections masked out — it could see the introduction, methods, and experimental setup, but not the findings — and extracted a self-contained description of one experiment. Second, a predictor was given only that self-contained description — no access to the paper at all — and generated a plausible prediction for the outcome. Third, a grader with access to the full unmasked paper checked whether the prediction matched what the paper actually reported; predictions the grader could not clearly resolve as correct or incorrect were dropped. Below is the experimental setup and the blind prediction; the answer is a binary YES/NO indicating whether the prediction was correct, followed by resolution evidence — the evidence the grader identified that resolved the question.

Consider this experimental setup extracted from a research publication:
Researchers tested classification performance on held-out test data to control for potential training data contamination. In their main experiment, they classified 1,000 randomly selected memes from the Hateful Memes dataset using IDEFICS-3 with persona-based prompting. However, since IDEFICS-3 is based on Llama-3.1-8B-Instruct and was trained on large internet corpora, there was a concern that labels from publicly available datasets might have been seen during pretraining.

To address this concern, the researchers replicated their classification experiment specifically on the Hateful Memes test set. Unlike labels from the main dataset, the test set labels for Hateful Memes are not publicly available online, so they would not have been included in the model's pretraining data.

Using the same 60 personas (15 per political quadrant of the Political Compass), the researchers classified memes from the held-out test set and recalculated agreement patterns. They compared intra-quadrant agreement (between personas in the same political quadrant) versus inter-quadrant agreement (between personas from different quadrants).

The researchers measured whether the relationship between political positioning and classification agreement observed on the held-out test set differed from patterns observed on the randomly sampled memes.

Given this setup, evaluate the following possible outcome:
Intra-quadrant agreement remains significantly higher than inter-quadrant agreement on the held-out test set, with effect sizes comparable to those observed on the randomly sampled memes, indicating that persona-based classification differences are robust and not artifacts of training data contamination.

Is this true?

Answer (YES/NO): NO